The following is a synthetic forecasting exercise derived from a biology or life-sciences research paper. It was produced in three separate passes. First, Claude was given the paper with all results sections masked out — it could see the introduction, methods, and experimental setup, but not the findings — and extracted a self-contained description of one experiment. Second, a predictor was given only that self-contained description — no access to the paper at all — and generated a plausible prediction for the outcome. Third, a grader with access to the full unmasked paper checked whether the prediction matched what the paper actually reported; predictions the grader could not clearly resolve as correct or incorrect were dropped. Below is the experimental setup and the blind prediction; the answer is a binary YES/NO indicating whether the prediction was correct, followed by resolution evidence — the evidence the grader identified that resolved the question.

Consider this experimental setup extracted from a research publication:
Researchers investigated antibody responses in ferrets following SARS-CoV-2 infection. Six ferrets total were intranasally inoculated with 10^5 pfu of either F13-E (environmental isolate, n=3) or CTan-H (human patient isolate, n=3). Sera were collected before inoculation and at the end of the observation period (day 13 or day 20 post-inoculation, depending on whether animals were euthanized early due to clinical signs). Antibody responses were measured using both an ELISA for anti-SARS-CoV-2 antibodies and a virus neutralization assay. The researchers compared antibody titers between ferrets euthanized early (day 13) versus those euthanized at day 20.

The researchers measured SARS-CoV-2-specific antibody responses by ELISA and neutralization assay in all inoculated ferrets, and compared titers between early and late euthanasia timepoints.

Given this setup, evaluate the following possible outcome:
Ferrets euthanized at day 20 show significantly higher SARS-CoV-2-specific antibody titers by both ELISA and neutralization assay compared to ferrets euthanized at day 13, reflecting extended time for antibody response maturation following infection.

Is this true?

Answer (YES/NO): YES